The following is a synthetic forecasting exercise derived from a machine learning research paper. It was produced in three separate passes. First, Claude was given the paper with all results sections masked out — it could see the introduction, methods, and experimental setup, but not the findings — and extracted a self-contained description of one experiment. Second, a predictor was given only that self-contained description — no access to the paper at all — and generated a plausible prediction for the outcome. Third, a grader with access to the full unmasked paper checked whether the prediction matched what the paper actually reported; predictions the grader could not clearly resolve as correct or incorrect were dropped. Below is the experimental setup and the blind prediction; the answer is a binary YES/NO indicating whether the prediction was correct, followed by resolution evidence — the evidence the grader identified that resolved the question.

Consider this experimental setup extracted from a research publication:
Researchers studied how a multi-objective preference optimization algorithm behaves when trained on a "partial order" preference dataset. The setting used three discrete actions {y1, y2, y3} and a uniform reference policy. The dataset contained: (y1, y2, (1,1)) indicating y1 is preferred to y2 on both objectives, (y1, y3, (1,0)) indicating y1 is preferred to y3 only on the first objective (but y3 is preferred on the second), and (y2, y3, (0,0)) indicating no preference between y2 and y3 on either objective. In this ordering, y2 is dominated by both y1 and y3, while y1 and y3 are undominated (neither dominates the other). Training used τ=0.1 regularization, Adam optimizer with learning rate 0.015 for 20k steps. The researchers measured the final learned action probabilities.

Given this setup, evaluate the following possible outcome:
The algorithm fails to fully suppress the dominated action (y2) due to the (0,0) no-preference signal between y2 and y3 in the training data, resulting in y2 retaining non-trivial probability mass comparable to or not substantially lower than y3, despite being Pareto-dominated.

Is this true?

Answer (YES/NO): NO